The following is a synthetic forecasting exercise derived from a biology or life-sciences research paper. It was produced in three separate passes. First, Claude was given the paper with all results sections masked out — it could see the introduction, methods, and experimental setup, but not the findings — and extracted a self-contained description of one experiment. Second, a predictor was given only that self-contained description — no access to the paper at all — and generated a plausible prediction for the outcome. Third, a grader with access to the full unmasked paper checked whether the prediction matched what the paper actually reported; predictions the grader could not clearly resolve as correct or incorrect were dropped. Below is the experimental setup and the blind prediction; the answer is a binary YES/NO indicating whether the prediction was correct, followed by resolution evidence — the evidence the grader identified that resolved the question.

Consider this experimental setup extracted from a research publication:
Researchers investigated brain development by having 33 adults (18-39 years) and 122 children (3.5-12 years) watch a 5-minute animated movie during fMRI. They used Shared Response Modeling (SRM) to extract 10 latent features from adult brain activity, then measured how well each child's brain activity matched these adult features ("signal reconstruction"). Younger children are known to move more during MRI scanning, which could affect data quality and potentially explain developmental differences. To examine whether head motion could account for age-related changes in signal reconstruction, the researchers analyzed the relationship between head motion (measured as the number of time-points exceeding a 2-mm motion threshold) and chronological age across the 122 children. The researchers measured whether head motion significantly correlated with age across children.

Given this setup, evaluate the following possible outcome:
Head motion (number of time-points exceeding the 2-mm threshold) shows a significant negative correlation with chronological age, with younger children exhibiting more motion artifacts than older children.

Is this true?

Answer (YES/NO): NO